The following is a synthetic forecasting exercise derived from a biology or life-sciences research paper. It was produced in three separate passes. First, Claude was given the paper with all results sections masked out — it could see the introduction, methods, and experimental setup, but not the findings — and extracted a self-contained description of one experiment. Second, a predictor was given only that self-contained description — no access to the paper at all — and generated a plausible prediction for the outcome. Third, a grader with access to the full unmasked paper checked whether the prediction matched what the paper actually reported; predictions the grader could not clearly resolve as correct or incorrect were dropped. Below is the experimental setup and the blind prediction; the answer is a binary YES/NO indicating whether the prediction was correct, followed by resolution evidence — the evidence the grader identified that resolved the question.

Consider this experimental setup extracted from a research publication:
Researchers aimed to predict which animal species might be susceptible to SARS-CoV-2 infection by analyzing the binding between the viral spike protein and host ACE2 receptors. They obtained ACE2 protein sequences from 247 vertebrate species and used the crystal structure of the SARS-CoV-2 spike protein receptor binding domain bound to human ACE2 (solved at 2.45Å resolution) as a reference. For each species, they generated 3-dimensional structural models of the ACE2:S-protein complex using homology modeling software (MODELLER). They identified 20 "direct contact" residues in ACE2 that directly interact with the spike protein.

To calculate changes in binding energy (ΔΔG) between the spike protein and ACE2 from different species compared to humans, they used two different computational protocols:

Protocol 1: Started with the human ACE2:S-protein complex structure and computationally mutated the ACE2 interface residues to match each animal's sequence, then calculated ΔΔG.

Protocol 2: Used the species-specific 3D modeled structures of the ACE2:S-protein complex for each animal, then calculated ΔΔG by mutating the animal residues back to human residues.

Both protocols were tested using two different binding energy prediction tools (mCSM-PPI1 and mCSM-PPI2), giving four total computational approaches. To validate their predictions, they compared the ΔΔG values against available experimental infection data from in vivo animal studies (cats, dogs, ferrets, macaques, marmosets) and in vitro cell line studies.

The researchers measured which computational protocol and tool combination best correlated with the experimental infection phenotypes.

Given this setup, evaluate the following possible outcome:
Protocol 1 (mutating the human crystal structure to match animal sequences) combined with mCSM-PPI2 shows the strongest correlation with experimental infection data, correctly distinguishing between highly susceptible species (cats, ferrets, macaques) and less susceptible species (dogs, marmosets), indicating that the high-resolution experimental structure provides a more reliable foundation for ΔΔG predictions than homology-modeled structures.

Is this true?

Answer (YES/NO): NO